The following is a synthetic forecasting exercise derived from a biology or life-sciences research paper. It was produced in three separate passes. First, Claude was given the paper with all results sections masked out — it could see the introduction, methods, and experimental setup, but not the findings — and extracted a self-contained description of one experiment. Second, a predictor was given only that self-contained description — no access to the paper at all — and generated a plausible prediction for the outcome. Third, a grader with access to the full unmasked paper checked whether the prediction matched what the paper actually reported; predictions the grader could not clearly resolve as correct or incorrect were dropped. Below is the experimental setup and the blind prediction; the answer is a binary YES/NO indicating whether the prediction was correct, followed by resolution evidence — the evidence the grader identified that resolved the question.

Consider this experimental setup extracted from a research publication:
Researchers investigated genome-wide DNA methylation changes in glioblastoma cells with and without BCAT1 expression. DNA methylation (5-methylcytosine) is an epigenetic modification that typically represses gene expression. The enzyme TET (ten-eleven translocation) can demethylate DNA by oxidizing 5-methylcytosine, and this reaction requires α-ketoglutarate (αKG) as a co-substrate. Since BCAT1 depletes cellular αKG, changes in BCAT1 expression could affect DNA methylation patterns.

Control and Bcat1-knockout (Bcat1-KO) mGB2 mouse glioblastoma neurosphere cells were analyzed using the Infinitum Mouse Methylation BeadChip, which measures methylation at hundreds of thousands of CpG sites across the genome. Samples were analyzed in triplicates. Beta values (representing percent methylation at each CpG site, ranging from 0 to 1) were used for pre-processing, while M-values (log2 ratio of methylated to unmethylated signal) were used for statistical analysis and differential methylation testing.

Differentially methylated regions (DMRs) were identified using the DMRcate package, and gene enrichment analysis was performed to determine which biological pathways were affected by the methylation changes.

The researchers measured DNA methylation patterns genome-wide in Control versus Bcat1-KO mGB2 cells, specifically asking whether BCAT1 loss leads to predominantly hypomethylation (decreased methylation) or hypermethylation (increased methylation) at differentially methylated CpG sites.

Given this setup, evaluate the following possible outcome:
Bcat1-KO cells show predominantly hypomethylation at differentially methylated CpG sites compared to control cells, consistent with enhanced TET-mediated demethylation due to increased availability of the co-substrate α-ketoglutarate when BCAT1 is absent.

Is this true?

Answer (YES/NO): YES